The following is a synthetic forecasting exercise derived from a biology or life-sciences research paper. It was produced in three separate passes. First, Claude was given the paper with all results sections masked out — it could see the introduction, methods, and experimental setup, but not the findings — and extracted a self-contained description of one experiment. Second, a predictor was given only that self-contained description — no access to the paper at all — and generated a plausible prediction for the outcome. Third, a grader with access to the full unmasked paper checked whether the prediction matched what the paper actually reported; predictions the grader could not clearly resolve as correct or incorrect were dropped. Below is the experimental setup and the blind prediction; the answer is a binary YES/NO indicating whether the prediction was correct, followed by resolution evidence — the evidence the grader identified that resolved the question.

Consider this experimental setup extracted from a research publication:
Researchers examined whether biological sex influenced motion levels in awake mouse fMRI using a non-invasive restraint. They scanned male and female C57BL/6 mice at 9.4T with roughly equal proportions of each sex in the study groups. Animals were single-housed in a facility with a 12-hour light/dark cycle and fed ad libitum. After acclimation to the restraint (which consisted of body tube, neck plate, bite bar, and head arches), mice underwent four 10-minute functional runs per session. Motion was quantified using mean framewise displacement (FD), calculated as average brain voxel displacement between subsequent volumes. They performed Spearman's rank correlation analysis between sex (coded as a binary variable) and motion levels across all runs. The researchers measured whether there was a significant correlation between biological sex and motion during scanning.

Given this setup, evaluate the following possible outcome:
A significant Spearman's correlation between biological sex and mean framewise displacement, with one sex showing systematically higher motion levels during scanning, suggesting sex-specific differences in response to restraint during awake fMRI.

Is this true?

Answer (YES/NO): NO